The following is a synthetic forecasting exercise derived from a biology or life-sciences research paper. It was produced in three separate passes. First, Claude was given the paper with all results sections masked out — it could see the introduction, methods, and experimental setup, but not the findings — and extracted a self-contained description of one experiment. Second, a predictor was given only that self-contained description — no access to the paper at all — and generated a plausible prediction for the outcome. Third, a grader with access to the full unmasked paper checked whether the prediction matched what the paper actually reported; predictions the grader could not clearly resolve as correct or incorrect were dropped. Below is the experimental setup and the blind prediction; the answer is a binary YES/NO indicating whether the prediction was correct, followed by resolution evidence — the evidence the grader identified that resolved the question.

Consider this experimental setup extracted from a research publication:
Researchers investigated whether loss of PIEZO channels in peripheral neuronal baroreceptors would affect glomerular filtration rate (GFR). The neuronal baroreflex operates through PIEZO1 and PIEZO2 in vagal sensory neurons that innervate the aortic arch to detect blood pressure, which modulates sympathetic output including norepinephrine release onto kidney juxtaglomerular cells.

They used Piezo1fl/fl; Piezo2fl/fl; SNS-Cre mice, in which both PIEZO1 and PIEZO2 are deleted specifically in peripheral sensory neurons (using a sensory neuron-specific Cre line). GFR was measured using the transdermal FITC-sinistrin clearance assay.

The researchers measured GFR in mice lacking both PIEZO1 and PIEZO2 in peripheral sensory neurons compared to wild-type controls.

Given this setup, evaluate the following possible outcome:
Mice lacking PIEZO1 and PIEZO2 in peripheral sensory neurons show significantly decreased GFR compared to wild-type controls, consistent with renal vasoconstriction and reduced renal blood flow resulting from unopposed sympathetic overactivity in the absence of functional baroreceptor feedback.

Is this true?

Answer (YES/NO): NO